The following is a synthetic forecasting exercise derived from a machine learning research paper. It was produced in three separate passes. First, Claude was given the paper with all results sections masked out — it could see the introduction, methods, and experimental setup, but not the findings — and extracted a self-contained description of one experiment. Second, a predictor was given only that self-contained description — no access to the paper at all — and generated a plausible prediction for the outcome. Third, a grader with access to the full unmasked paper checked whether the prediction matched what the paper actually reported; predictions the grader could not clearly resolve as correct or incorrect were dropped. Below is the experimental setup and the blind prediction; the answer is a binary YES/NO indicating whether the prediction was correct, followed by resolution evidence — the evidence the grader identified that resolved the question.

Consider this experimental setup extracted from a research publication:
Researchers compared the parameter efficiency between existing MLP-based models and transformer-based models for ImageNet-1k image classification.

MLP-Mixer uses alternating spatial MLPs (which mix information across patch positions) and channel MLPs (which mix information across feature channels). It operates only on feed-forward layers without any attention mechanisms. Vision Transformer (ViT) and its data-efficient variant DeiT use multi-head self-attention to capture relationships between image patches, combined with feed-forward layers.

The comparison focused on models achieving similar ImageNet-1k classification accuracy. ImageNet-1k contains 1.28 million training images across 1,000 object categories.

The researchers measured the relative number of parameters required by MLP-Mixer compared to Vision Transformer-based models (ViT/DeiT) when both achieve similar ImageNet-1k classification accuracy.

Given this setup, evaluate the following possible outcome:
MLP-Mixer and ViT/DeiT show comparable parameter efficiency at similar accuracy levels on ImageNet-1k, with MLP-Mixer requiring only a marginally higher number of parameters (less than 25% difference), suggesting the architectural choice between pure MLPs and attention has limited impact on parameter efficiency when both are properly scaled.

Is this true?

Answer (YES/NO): NO